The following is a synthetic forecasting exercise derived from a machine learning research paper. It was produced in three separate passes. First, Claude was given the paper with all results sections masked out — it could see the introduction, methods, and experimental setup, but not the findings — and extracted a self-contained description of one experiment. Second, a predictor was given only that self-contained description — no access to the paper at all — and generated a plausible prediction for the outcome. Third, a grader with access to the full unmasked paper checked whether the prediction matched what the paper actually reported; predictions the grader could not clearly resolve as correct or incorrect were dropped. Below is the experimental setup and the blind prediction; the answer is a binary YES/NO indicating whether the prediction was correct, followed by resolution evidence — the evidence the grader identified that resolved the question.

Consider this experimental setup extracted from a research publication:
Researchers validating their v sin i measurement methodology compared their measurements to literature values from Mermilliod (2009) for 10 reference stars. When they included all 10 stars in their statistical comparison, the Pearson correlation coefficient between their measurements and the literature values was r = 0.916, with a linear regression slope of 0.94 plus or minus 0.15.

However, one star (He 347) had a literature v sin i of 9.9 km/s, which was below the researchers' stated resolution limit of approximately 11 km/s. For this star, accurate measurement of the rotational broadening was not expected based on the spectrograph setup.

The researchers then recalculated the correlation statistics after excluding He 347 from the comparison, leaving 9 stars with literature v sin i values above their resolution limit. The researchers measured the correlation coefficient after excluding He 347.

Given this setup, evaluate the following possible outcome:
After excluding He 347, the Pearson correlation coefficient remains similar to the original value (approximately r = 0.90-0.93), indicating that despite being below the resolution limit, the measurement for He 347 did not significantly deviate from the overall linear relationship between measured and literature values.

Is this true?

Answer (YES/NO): NO